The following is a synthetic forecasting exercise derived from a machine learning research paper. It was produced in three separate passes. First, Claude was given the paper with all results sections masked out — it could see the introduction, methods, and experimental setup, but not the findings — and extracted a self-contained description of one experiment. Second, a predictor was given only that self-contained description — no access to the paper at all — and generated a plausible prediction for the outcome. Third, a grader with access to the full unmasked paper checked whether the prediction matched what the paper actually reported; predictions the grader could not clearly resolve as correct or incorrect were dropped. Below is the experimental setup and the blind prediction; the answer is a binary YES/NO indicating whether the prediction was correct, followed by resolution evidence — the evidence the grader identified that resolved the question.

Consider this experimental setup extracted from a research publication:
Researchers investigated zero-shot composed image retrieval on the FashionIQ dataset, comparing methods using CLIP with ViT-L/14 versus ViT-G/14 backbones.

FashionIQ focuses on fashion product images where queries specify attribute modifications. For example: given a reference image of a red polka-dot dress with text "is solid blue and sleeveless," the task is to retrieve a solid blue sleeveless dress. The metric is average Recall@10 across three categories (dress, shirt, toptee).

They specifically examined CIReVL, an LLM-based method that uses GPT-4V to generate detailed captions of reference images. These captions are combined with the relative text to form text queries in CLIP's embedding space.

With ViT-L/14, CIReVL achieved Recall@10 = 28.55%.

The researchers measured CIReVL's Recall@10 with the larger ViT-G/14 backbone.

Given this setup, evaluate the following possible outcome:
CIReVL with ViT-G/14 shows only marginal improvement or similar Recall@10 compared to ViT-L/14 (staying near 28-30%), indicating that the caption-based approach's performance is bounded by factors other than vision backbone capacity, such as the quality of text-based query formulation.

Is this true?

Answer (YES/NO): NO